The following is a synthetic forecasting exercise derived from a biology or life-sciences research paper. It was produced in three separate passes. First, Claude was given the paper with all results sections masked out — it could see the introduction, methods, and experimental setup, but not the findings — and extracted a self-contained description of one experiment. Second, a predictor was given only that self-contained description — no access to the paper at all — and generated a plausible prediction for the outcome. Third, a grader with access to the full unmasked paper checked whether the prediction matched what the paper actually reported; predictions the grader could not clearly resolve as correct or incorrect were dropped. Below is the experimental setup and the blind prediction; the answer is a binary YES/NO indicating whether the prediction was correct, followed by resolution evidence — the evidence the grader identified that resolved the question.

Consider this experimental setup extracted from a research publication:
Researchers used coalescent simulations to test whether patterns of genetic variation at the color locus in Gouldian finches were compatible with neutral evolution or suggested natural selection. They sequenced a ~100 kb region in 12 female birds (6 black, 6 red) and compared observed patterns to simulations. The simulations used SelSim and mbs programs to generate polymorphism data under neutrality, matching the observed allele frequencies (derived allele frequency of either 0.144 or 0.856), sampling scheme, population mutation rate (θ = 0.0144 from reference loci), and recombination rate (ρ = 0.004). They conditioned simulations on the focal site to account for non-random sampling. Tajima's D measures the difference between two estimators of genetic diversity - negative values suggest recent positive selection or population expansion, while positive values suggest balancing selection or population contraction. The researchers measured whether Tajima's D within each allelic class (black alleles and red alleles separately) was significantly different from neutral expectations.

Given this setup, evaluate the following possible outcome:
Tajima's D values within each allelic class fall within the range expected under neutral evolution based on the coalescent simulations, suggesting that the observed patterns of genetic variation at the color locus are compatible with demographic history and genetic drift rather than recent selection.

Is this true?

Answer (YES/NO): NO